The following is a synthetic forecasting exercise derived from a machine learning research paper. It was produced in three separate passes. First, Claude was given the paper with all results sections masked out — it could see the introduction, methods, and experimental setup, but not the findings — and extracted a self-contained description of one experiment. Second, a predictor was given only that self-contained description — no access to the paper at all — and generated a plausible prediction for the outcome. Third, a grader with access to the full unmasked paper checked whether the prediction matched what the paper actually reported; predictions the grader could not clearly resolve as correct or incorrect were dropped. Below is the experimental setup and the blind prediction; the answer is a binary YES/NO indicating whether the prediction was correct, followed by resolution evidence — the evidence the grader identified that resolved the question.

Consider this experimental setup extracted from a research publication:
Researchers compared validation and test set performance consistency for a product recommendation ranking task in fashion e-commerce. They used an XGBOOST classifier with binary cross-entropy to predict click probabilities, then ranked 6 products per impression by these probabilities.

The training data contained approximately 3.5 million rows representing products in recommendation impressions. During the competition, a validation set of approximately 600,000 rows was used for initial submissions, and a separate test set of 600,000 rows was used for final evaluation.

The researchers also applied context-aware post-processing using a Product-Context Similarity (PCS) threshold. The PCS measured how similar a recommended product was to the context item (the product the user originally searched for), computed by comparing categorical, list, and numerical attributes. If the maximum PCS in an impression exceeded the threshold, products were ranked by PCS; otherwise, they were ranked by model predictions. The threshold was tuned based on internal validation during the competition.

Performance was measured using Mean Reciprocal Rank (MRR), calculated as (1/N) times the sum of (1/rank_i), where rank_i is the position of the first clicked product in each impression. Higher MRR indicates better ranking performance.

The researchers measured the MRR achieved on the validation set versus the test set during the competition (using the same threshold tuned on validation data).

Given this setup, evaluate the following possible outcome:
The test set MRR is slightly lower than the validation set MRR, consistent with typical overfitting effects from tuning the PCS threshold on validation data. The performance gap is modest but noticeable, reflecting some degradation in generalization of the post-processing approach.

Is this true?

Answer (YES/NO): YES